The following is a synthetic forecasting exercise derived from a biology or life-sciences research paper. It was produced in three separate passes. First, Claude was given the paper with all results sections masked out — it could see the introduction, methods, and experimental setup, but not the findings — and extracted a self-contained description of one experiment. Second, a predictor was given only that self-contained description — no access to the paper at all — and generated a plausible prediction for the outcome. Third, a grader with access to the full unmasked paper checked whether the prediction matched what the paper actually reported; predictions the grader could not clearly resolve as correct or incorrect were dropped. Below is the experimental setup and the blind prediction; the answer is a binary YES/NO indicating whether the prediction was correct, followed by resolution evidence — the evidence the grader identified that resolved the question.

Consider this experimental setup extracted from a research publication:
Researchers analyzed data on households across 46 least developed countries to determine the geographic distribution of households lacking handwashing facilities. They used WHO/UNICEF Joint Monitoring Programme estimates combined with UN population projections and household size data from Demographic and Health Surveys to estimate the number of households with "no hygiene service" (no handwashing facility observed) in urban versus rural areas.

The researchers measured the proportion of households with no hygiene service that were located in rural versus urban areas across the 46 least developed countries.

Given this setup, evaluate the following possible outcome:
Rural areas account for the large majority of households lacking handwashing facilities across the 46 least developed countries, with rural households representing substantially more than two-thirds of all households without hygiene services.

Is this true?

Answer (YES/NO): YES